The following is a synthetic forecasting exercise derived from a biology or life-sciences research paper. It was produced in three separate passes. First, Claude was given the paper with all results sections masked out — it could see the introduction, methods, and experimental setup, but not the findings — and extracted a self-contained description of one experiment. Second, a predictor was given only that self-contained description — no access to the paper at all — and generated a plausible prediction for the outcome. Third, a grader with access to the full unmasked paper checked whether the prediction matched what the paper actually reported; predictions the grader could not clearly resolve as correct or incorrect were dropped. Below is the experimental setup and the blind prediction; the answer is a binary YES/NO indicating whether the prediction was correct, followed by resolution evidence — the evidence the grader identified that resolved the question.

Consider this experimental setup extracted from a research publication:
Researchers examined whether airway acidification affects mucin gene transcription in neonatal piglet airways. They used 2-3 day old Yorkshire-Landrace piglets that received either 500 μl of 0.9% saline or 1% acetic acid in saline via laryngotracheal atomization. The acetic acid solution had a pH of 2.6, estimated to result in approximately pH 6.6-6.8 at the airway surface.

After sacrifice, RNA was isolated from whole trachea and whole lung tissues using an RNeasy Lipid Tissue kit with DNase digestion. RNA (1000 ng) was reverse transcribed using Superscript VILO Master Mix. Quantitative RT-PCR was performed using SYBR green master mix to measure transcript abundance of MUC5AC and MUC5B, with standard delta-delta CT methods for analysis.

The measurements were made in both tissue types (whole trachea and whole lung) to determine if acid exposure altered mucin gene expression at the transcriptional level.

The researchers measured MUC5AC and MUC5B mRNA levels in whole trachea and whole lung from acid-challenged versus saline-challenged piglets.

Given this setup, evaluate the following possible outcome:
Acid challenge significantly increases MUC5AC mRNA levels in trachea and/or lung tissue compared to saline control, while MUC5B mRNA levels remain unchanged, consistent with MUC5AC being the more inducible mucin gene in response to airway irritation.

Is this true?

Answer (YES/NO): NO